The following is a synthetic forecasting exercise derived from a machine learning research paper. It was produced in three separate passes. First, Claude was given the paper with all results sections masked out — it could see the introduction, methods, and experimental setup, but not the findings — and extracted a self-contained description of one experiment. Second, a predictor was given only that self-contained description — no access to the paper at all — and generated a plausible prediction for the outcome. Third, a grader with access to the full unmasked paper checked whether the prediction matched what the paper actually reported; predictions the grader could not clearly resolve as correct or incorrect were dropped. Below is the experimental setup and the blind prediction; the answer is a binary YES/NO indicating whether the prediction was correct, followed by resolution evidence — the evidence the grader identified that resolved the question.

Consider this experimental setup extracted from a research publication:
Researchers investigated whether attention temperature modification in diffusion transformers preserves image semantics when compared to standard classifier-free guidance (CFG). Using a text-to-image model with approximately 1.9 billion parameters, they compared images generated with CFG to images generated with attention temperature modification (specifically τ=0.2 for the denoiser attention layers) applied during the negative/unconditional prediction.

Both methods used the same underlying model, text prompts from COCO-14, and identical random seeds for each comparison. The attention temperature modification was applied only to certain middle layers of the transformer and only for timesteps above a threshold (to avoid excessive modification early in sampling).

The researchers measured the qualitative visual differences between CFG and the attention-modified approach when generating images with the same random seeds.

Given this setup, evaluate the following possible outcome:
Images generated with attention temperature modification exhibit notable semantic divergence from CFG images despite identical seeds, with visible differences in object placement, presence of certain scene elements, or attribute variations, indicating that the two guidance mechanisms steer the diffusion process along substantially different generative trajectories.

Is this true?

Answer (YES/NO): NO